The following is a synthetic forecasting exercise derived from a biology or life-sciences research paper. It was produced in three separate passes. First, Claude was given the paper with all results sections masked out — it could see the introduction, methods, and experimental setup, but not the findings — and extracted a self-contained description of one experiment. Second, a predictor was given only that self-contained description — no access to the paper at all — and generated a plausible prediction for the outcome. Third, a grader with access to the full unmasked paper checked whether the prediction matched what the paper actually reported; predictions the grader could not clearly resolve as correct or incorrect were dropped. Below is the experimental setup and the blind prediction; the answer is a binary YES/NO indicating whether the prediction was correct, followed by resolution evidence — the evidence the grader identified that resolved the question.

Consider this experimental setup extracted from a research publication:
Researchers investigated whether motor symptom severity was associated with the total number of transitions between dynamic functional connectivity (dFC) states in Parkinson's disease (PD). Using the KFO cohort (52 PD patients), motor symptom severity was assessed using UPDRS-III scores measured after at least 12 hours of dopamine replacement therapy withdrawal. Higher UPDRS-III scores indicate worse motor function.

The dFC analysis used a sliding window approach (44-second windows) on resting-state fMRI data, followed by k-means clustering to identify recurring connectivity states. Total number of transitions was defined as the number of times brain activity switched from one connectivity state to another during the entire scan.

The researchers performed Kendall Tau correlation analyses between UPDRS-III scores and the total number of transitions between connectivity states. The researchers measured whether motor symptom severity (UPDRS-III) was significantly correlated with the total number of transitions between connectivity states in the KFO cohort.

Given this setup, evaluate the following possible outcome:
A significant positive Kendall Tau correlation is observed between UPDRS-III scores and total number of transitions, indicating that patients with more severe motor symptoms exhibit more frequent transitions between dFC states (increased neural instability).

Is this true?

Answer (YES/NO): NO